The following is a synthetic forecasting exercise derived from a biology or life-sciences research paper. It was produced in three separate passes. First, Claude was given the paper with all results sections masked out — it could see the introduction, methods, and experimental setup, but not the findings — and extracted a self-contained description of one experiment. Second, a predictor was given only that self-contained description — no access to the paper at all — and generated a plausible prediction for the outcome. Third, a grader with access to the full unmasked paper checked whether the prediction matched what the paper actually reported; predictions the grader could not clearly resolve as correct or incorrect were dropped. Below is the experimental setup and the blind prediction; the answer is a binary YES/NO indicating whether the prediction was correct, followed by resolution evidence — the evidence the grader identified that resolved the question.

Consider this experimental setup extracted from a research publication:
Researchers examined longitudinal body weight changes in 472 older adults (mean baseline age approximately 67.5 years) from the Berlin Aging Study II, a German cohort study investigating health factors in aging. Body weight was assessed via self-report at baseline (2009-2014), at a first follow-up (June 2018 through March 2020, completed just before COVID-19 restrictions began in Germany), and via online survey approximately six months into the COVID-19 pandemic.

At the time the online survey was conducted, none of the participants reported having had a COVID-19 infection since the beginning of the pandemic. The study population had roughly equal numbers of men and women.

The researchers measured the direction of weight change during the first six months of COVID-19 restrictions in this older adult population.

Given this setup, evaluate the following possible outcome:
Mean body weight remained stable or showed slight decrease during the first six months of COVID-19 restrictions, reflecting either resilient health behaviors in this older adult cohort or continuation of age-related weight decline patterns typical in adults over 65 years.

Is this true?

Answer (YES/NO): NO